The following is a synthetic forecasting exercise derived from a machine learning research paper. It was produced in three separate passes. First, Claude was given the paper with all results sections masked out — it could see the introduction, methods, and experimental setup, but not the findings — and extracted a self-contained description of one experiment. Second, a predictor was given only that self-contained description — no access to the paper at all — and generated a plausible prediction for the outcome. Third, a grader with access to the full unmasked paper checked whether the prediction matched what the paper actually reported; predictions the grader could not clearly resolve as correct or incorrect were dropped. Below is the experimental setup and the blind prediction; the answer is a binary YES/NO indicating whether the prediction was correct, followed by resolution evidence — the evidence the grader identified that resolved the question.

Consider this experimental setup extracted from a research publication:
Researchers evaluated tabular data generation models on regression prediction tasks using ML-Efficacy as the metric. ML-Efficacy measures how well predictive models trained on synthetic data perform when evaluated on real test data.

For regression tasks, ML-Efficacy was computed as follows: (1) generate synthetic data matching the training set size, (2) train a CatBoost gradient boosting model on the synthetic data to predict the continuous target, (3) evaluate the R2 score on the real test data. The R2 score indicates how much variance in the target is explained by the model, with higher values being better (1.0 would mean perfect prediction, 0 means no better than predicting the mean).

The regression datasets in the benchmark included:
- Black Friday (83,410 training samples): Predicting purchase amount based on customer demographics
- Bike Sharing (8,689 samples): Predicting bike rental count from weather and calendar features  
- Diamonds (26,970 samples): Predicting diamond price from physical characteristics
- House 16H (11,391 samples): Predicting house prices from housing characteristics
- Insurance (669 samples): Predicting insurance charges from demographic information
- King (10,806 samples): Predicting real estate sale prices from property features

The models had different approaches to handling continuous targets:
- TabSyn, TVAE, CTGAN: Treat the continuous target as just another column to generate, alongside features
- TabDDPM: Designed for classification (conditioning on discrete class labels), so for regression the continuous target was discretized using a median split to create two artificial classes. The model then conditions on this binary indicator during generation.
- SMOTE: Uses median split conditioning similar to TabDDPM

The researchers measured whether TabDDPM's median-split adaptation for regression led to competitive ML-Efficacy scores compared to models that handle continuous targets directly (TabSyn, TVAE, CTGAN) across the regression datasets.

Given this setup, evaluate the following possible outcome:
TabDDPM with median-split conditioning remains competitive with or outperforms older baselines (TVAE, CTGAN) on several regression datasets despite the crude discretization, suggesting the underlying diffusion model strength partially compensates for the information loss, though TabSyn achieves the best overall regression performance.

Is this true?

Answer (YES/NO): NO